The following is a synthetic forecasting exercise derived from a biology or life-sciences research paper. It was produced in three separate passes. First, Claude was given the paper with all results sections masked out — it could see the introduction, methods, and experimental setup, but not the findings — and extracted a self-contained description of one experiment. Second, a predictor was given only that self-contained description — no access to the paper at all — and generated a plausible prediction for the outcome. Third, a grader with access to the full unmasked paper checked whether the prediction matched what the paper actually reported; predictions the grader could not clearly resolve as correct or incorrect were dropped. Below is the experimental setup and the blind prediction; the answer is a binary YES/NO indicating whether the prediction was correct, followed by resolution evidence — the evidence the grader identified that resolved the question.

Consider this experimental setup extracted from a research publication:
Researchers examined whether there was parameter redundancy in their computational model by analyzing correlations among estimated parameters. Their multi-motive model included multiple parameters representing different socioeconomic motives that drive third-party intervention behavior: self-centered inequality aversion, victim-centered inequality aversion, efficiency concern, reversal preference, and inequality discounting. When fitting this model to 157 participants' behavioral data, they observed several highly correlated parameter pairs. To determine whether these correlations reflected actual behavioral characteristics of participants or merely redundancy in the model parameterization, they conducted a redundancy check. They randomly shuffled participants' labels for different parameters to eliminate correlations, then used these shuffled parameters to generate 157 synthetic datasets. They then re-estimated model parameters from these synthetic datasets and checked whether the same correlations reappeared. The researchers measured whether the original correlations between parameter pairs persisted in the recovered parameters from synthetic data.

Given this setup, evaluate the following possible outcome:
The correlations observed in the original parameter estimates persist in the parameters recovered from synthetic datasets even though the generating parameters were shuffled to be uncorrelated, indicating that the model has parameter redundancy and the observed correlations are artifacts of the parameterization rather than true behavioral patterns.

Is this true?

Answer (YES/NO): NO